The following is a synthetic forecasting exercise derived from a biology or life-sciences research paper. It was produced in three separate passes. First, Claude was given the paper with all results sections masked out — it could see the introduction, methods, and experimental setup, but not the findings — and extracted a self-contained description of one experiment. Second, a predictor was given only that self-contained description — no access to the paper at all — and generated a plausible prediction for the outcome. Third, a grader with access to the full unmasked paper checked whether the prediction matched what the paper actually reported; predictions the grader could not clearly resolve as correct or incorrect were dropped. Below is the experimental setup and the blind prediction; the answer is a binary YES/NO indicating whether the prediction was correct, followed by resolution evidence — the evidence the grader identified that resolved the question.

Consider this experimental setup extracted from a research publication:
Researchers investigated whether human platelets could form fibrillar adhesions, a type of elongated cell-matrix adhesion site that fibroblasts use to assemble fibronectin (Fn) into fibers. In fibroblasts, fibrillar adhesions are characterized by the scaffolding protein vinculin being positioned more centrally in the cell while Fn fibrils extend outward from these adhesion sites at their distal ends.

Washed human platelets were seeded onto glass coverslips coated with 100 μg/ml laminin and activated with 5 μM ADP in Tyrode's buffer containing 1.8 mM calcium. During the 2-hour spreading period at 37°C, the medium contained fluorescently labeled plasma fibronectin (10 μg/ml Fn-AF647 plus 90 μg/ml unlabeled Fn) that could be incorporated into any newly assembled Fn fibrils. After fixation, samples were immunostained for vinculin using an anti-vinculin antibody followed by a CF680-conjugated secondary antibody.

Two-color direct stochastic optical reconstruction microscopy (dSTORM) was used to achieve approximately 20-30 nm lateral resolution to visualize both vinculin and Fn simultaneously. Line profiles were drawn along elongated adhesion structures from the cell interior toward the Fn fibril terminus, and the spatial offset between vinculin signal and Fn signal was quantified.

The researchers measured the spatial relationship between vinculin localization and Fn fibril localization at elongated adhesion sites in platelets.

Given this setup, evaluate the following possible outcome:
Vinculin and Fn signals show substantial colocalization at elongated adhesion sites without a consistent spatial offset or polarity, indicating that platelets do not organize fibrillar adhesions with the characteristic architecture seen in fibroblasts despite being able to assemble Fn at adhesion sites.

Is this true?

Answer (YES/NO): NO